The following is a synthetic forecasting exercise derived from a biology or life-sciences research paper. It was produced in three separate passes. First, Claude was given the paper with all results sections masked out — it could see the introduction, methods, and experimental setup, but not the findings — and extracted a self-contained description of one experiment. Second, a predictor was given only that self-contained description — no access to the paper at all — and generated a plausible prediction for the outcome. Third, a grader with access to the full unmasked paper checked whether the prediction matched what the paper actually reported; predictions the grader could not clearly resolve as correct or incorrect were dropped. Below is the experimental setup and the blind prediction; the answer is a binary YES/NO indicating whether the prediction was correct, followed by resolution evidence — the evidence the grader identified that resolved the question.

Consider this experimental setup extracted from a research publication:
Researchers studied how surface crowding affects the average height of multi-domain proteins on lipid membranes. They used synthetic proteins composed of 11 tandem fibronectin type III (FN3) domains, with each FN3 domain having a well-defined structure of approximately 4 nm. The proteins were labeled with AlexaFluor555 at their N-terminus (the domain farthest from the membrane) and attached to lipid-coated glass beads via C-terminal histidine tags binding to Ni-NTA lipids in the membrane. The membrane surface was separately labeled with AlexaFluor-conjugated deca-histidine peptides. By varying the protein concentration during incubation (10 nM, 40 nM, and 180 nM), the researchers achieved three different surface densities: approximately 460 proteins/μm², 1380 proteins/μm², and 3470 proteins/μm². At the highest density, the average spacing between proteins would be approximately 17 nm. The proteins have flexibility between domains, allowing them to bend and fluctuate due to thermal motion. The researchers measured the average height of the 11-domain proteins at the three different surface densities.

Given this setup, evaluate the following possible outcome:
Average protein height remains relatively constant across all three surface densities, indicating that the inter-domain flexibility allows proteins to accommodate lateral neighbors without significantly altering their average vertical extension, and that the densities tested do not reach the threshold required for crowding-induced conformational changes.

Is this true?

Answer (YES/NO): NO